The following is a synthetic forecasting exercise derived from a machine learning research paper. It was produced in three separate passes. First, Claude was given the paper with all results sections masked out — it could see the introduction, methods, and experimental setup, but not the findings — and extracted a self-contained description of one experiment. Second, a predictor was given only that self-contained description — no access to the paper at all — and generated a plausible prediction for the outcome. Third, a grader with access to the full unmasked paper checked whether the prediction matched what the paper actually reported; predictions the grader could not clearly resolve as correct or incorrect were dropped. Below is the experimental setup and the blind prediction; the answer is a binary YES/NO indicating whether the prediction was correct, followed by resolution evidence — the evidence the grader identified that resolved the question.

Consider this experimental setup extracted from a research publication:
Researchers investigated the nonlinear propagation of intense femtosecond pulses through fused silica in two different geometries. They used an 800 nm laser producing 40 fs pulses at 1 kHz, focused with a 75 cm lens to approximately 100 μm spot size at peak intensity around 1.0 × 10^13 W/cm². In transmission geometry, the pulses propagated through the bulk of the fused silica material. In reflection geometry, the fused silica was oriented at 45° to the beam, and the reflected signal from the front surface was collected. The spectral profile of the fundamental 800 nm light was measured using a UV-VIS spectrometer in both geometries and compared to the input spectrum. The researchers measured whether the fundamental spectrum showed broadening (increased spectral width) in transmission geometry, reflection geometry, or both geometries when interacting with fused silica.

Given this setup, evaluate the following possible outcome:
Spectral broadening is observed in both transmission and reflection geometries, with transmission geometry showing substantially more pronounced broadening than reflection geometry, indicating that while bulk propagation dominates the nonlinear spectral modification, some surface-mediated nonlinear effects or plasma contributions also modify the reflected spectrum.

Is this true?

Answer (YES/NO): YES